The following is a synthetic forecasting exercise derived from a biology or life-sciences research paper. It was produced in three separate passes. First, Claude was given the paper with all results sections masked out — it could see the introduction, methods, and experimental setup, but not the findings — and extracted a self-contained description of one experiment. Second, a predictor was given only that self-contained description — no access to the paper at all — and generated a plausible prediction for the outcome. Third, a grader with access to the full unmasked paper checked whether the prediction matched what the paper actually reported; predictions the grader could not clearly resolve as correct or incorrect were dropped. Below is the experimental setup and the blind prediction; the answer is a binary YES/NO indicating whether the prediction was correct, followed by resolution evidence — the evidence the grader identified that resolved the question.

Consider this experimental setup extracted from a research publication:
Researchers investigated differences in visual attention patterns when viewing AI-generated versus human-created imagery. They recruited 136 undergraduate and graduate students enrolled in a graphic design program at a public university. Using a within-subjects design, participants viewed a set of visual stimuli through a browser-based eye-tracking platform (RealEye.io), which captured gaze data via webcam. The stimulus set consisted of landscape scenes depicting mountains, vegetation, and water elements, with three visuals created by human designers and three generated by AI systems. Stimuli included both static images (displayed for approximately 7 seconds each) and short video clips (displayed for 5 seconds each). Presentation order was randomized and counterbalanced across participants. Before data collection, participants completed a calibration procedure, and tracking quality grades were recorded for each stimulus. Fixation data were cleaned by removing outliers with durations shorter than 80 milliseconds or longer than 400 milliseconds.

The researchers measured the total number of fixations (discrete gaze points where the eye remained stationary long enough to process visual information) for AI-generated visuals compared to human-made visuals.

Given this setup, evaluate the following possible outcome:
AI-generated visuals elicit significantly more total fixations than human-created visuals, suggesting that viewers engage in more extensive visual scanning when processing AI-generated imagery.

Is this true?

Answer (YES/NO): NO